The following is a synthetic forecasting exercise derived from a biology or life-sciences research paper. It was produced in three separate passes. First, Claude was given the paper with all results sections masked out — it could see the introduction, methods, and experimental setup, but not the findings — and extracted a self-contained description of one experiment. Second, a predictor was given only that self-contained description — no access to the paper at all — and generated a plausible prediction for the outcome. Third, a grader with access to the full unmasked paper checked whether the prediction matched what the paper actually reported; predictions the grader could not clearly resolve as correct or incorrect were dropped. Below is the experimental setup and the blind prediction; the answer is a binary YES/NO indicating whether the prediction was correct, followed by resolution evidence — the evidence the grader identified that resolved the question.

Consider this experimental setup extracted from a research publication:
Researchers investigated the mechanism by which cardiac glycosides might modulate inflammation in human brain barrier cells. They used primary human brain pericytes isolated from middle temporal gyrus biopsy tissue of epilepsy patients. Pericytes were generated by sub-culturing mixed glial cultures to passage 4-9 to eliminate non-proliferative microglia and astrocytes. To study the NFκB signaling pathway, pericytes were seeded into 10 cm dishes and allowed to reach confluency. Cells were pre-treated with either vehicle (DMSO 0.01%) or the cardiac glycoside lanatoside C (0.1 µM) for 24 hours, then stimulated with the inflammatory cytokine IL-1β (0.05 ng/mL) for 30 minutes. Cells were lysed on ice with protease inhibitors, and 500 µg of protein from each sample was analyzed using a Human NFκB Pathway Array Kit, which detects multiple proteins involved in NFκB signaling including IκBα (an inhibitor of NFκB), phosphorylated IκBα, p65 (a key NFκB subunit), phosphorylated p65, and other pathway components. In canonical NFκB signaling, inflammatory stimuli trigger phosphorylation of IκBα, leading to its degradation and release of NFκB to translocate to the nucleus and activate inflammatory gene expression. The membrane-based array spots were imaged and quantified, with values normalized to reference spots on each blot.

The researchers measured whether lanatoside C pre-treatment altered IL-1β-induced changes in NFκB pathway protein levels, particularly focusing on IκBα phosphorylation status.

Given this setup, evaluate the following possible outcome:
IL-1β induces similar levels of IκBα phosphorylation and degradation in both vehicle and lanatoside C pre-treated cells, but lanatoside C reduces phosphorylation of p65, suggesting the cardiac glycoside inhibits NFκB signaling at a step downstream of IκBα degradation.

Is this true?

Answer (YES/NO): NO